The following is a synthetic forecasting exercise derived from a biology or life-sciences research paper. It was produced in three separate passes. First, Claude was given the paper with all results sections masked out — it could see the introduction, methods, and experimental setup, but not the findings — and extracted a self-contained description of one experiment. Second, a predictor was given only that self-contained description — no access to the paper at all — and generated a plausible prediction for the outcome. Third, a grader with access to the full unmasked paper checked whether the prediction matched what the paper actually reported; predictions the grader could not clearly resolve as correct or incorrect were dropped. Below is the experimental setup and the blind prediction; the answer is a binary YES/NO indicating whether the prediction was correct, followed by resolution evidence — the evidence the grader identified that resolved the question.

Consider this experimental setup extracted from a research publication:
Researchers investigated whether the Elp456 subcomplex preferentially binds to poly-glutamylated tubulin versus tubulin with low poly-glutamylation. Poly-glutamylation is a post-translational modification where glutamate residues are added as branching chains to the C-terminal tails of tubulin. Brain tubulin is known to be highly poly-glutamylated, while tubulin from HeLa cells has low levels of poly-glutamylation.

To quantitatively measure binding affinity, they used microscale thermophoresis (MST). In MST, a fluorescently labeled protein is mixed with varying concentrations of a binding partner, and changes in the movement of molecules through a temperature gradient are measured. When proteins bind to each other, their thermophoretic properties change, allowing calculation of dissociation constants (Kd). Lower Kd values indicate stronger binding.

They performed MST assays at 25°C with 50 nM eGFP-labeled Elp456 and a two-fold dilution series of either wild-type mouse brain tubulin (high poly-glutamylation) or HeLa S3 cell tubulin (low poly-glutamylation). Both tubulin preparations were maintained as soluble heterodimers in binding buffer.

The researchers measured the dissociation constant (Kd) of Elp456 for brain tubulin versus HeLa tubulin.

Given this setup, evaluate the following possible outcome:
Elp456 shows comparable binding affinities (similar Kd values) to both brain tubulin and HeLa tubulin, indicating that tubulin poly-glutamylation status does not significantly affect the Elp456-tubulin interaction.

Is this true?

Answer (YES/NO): NO